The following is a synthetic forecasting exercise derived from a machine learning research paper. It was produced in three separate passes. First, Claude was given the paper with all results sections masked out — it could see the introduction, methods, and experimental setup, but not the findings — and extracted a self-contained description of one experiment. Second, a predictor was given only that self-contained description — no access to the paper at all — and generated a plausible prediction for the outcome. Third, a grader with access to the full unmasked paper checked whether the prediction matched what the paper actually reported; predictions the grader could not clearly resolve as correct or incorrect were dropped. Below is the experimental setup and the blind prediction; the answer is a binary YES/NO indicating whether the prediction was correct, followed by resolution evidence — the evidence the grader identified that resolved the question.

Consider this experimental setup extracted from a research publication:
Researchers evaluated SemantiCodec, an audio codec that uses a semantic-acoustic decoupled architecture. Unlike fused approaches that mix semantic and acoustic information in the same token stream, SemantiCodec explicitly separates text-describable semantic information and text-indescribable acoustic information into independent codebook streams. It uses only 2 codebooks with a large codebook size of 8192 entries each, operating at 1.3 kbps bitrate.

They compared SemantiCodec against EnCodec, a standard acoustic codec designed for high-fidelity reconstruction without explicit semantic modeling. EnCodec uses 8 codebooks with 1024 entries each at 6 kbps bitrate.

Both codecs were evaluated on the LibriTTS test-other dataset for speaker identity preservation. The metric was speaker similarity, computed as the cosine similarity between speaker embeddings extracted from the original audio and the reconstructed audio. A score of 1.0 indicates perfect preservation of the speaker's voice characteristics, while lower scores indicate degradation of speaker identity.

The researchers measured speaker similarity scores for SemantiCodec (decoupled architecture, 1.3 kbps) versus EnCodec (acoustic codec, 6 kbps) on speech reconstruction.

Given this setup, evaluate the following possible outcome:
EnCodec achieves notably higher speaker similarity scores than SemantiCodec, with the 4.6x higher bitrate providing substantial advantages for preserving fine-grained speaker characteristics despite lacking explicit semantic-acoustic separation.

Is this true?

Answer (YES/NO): NO